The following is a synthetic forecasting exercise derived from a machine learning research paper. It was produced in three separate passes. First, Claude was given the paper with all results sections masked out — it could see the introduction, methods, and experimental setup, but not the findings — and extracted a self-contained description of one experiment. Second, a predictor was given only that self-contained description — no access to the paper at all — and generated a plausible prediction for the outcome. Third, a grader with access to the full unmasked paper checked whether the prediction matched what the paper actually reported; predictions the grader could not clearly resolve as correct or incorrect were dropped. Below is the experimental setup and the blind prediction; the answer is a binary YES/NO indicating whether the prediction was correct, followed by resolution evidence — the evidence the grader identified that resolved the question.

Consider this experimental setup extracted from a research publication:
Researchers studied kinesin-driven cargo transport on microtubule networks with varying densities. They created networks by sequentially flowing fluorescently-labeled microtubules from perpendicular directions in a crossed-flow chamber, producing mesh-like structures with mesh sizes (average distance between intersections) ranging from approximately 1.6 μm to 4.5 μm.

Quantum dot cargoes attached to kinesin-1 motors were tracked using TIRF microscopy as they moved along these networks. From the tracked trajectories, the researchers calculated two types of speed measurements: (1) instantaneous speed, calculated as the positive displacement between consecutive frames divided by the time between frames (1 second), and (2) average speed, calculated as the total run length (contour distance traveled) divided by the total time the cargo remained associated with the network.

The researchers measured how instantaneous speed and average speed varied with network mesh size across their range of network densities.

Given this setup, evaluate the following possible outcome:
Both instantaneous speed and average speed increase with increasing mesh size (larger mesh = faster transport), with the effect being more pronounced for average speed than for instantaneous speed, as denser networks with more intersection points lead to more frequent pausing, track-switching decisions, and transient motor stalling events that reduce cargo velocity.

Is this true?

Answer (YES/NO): NO